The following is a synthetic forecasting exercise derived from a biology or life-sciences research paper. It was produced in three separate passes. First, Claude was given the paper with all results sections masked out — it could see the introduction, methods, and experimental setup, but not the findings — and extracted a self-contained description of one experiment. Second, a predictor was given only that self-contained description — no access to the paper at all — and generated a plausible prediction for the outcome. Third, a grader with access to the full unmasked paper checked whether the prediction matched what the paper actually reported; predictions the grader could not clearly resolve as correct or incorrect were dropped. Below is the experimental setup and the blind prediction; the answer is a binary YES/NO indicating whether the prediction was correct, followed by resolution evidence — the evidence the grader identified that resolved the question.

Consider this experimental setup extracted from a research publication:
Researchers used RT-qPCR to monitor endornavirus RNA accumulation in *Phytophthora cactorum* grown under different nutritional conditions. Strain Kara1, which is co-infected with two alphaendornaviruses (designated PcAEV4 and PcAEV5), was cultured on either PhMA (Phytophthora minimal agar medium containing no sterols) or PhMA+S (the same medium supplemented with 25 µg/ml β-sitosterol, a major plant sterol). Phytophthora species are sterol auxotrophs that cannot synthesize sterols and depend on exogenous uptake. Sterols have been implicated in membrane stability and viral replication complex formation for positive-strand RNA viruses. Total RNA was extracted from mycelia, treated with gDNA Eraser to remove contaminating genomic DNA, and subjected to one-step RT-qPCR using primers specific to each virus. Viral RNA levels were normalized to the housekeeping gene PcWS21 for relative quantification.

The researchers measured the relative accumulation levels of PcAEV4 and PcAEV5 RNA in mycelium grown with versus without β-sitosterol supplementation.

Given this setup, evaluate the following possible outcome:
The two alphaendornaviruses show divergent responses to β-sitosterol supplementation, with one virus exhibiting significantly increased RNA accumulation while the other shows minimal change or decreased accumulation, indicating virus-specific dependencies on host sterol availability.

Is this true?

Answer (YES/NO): NO